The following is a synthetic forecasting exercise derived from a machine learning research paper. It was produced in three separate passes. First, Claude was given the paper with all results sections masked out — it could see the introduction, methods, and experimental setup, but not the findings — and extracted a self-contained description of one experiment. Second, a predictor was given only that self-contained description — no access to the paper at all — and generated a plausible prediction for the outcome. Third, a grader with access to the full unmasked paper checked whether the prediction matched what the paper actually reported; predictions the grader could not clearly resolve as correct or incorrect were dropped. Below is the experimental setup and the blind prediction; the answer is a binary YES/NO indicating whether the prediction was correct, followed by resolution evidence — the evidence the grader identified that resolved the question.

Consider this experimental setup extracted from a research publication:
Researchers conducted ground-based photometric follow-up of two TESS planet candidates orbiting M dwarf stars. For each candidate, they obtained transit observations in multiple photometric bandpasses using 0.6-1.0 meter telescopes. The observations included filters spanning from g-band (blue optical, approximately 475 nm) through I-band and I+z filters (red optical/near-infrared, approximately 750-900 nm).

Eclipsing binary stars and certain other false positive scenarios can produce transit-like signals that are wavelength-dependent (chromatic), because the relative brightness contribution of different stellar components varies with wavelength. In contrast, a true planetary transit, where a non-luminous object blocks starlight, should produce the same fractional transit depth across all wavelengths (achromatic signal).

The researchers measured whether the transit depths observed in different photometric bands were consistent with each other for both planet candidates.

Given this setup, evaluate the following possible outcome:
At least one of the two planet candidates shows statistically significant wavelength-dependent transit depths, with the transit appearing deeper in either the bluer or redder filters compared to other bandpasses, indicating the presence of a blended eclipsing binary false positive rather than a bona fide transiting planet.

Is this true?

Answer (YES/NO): NO